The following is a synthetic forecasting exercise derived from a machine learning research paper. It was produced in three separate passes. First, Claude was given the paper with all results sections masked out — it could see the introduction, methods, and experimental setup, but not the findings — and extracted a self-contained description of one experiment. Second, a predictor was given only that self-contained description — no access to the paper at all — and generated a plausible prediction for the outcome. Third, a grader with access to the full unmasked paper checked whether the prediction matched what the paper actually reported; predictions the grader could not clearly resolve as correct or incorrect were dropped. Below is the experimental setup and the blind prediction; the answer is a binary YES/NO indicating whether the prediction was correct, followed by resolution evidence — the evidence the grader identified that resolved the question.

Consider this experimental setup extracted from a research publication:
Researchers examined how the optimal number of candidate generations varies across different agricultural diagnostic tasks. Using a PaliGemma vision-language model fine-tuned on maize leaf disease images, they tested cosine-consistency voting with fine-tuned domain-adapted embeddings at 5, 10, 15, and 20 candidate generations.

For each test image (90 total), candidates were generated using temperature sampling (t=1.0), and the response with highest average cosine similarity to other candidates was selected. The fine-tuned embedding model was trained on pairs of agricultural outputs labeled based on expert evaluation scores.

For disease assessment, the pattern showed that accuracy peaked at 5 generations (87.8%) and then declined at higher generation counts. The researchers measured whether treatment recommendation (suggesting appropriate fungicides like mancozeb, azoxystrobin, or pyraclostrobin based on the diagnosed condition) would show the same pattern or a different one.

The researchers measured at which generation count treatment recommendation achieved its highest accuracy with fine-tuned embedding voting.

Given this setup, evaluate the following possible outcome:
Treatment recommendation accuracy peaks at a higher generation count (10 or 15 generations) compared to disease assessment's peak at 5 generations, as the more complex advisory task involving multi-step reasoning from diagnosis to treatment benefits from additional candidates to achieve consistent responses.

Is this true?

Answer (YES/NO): NO